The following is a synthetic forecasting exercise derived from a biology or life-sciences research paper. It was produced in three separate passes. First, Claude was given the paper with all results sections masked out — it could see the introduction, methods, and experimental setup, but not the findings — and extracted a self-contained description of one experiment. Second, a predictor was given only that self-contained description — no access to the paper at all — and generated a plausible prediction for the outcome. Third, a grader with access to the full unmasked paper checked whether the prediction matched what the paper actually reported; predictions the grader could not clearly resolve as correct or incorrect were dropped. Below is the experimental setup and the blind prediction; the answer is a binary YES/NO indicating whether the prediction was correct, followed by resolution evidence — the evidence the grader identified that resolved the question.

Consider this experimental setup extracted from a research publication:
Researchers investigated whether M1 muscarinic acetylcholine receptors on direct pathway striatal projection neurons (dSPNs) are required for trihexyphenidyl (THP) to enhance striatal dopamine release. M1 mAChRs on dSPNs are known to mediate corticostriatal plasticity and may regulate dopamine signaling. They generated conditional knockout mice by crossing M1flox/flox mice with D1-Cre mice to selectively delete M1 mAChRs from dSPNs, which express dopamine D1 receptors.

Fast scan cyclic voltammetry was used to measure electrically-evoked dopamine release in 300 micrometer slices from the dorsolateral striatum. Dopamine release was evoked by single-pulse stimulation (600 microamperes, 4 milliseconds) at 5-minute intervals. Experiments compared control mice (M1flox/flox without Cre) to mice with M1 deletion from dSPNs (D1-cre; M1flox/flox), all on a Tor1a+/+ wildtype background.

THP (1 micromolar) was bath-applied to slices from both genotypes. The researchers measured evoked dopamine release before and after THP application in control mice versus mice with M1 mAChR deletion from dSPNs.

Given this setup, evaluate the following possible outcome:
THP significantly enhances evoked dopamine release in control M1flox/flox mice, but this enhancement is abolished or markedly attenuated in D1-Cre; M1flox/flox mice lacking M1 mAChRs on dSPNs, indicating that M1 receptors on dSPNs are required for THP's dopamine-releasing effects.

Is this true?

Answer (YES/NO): NO